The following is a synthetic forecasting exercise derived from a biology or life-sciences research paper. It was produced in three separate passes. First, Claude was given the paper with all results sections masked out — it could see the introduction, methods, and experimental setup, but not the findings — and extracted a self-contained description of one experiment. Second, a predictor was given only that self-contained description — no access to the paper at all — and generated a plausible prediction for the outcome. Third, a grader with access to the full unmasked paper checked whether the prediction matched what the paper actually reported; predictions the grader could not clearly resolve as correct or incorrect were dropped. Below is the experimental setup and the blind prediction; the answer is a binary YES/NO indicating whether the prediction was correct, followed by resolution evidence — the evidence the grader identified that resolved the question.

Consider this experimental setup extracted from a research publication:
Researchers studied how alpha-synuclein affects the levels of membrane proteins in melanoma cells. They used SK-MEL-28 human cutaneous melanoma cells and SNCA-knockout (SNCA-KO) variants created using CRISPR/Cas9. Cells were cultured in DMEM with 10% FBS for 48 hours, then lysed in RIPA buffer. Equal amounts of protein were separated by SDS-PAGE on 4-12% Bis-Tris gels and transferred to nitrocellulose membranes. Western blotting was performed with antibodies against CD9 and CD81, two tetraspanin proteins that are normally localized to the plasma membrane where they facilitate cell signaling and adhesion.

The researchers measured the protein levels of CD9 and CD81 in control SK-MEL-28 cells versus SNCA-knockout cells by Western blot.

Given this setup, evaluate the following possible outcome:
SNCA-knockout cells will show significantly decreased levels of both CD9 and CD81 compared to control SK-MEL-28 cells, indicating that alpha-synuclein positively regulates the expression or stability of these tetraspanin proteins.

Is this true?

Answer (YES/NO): YES